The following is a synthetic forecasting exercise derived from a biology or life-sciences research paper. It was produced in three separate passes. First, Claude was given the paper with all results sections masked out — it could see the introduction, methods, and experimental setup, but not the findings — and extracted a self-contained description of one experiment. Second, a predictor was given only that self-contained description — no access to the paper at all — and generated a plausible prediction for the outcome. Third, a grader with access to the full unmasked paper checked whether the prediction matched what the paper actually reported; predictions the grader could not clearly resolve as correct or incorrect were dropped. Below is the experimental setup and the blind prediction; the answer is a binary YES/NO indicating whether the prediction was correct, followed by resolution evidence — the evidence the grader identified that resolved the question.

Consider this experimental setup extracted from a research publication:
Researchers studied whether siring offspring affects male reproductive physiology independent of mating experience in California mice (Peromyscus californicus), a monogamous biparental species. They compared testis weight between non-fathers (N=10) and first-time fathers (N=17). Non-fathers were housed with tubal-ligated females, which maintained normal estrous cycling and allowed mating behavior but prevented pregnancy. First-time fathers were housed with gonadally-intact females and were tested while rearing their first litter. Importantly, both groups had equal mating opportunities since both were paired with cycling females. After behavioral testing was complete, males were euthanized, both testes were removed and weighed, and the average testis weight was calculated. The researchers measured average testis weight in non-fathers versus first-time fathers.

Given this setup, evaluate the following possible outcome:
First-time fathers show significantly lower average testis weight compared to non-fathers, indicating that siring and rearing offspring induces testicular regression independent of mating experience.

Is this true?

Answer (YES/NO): NO